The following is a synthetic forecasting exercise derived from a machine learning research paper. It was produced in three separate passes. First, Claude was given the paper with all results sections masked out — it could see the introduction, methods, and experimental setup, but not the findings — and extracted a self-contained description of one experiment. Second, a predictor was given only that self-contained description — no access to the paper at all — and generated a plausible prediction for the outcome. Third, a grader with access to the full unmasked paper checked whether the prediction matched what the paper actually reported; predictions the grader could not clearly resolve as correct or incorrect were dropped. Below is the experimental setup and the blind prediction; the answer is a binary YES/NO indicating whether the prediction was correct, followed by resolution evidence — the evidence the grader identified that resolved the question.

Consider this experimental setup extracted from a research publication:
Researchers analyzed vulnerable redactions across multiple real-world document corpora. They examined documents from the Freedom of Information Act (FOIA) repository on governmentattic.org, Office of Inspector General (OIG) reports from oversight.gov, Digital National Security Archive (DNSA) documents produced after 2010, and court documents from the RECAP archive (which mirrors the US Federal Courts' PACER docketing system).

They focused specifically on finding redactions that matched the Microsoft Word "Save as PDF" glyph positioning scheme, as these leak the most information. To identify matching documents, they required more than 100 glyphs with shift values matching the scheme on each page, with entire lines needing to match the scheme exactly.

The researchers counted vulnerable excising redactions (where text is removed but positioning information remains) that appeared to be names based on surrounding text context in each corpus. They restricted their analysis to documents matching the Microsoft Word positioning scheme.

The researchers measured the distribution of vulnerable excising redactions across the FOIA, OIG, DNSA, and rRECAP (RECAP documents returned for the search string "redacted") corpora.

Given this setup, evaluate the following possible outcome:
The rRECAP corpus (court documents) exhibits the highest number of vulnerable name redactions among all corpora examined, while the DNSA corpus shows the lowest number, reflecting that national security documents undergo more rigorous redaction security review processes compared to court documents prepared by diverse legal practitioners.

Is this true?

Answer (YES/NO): NO